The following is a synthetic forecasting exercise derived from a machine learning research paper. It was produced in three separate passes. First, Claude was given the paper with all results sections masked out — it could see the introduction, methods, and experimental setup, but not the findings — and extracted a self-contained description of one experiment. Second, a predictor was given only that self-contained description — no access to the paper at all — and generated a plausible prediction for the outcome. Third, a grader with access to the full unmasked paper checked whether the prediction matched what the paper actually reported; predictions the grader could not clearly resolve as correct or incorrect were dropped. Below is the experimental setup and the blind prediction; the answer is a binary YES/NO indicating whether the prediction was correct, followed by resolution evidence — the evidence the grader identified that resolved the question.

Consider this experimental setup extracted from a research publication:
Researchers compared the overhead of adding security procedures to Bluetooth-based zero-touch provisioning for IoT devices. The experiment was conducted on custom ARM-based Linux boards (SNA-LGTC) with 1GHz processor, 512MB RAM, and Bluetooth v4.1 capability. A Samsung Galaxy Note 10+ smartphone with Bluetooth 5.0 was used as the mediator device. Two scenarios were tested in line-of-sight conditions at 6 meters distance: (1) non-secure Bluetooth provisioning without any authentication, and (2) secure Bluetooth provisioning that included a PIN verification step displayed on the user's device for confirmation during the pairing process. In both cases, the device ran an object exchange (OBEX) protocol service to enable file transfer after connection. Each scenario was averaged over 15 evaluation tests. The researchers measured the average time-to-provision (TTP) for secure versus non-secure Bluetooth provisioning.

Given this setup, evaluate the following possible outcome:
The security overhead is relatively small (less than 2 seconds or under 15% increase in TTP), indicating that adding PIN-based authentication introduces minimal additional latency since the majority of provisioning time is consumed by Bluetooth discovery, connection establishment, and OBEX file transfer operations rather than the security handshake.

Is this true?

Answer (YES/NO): NO